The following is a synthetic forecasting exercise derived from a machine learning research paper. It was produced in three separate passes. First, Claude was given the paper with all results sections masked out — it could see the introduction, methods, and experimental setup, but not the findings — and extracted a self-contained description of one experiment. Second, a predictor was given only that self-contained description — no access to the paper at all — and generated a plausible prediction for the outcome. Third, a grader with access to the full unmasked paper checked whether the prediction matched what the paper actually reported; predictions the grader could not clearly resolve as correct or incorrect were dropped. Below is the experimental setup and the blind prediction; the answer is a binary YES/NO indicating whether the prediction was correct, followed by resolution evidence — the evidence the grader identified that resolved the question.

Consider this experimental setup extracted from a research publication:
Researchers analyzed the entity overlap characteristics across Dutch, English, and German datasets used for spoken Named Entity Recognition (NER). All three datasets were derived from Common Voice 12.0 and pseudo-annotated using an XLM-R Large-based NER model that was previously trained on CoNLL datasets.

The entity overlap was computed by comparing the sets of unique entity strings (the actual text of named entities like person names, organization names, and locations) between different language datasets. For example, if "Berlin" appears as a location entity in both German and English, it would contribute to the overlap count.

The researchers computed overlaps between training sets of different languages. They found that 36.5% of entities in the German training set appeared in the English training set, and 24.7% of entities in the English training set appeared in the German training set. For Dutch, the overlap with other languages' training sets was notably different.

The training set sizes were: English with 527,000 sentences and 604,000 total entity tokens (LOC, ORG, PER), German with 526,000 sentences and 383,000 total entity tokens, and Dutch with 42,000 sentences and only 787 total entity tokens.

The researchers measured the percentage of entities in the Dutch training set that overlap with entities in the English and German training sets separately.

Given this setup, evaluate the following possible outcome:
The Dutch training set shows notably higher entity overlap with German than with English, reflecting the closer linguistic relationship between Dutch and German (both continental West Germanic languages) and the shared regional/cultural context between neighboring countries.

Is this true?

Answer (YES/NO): YES